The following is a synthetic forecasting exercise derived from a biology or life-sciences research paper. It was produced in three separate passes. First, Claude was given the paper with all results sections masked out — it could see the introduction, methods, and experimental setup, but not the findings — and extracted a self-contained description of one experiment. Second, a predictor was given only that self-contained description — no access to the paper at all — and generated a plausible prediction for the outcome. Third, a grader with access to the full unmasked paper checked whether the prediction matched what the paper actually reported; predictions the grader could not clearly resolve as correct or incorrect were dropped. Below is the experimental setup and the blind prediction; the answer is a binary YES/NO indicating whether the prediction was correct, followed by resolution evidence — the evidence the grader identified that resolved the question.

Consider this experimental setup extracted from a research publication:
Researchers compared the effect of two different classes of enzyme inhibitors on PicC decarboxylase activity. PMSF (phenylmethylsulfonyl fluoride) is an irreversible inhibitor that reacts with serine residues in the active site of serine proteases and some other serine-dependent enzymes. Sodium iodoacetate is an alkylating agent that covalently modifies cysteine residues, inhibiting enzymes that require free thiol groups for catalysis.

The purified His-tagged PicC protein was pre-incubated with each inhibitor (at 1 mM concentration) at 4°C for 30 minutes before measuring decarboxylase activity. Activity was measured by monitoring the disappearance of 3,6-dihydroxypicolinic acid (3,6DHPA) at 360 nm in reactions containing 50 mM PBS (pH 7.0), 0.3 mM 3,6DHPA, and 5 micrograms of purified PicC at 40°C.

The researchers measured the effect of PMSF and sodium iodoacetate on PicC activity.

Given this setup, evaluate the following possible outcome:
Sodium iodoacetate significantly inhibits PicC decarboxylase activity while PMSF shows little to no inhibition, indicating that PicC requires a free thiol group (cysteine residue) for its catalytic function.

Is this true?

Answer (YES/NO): NO